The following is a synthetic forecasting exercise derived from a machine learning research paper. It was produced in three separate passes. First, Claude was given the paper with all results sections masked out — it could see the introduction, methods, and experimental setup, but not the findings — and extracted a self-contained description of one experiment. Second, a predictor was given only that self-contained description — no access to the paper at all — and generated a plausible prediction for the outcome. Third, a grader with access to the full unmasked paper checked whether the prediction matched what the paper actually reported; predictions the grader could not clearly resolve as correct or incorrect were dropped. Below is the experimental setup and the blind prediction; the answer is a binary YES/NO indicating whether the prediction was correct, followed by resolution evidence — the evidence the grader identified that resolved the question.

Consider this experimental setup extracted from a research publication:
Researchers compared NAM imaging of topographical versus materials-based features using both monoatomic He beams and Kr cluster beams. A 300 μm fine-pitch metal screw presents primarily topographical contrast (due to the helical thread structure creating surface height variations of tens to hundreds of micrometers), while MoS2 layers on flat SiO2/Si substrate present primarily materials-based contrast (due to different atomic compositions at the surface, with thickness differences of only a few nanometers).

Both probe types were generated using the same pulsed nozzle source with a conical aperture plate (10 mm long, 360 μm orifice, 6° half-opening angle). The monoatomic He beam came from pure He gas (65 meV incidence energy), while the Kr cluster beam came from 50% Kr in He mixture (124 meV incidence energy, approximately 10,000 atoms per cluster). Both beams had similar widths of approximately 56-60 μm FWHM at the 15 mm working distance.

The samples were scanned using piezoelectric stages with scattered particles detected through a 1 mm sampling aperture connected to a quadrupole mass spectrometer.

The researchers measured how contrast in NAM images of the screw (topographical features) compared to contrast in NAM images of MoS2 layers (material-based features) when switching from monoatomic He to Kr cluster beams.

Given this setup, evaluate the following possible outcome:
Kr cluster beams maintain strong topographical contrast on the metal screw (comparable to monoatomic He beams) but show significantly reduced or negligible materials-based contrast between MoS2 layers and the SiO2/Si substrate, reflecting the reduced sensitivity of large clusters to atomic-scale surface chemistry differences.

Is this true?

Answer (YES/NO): NO